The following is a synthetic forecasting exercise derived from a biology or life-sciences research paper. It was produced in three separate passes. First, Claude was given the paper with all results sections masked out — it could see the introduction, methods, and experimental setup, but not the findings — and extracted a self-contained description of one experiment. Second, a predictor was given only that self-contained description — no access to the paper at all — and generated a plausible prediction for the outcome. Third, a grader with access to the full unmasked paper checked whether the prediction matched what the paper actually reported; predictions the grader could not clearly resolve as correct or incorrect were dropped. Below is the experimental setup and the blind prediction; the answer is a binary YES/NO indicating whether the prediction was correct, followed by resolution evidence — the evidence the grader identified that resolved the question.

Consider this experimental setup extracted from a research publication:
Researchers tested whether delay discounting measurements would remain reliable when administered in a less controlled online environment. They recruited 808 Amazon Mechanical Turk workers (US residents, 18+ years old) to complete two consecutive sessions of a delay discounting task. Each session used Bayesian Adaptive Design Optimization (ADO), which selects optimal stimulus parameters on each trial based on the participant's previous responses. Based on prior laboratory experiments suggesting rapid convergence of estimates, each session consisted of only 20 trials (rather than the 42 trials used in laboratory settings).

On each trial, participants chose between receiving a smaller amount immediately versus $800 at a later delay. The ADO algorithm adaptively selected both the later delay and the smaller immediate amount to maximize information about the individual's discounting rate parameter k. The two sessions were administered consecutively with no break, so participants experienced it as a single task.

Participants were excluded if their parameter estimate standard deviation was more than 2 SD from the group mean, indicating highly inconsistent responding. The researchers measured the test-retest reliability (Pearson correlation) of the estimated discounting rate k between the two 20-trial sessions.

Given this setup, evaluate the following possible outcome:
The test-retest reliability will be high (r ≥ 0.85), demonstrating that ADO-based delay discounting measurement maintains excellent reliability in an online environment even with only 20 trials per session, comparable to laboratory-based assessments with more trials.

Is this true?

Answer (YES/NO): YES